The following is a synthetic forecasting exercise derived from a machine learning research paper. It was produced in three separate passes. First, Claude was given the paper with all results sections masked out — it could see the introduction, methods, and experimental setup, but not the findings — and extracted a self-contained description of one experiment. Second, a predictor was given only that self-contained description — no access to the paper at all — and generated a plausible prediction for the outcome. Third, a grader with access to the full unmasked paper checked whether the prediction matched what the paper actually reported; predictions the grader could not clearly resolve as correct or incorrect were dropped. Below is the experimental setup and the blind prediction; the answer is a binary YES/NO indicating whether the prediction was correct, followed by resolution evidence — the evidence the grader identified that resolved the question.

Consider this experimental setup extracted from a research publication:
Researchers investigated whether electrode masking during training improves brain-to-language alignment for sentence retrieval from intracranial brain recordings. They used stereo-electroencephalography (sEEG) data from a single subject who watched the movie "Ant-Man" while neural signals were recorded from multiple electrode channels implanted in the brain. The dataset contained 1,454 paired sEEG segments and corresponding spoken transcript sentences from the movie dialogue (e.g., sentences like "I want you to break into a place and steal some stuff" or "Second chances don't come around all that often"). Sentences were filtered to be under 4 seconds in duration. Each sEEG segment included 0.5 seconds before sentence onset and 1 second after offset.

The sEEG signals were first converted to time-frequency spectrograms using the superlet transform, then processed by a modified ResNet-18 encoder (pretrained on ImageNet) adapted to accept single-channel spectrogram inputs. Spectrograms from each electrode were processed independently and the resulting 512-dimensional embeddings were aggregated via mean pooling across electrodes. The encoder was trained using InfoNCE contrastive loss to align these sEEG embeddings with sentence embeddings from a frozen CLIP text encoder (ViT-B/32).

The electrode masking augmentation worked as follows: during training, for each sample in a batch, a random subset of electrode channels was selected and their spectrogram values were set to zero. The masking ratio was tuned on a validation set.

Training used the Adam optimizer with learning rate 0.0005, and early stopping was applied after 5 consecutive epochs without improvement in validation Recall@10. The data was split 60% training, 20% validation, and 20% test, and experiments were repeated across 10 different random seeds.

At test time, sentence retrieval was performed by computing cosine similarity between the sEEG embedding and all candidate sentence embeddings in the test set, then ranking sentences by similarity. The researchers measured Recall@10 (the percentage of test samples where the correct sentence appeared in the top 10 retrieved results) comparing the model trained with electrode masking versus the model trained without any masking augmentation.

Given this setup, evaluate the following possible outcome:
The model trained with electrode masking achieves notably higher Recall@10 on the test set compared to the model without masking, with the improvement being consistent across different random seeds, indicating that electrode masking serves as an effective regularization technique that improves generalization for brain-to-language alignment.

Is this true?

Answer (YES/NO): NO